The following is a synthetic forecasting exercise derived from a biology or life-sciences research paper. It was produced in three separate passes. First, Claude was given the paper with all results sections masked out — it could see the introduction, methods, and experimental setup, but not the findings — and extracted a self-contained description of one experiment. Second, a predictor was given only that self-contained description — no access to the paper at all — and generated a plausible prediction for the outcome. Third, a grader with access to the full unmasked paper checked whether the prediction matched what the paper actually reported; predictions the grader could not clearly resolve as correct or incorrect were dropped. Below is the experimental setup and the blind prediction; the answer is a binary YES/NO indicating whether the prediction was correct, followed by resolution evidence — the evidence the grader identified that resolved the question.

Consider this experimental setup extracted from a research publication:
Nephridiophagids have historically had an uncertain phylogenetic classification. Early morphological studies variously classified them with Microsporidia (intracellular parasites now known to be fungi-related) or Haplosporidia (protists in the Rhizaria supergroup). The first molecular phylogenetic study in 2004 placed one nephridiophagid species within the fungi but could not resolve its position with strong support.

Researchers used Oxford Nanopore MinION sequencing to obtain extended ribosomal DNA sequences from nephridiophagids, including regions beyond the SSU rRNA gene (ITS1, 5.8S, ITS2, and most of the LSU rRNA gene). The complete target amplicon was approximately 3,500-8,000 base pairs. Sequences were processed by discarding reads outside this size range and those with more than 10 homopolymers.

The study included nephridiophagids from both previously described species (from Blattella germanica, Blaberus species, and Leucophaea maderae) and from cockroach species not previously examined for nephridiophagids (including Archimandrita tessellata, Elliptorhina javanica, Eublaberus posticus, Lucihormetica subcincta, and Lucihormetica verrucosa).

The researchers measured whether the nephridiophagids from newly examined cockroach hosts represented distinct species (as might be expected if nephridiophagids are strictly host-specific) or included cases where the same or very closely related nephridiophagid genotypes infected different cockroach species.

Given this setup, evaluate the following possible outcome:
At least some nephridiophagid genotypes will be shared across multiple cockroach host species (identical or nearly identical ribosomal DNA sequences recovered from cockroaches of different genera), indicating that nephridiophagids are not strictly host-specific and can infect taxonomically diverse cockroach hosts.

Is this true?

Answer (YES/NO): YES